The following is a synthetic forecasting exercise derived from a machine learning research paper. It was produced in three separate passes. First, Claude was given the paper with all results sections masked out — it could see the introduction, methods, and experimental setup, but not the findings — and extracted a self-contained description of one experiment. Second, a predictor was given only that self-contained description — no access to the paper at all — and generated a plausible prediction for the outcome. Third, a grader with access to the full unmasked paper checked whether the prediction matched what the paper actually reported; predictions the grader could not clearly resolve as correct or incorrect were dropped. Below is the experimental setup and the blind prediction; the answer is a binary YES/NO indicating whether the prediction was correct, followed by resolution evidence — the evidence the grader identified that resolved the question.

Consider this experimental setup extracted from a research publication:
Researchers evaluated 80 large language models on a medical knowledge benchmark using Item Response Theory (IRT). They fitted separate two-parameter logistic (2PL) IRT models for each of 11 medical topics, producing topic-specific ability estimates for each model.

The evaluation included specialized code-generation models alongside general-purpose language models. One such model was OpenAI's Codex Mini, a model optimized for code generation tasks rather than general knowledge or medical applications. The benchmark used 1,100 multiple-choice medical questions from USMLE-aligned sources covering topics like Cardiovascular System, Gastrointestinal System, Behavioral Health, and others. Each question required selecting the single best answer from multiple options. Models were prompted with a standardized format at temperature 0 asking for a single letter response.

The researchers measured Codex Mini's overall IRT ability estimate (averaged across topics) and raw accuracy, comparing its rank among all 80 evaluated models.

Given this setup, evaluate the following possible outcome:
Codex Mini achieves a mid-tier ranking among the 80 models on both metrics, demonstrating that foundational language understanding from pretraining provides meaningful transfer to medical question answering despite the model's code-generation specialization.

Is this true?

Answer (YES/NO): NO